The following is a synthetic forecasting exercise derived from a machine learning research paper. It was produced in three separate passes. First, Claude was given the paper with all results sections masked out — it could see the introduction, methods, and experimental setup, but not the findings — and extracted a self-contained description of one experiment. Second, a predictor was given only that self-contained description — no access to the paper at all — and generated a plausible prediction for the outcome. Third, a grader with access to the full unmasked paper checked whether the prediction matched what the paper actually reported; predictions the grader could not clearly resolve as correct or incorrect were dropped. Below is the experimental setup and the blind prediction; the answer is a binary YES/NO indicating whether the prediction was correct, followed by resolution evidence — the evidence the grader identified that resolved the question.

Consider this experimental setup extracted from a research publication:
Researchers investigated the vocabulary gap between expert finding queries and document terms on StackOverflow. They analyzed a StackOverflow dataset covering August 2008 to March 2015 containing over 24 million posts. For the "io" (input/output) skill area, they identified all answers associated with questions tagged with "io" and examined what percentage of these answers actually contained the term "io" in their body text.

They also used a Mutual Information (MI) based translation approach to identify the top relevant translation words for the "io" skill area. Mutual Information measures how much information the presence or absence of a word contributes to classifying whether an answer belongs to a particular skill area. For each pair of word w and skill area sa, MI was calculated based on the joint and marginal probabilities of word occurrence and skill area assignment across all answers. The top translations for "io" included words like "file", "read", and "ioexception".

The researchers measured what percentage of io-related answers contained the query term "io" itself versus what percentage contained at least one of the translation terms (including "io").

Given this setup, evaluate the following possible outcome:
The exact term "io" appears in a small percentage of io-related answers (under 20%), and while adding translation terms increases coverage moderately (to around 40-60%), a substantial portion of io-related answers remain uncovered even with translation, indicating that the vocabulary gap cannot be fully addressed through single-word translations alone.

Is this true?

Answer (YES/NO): NO